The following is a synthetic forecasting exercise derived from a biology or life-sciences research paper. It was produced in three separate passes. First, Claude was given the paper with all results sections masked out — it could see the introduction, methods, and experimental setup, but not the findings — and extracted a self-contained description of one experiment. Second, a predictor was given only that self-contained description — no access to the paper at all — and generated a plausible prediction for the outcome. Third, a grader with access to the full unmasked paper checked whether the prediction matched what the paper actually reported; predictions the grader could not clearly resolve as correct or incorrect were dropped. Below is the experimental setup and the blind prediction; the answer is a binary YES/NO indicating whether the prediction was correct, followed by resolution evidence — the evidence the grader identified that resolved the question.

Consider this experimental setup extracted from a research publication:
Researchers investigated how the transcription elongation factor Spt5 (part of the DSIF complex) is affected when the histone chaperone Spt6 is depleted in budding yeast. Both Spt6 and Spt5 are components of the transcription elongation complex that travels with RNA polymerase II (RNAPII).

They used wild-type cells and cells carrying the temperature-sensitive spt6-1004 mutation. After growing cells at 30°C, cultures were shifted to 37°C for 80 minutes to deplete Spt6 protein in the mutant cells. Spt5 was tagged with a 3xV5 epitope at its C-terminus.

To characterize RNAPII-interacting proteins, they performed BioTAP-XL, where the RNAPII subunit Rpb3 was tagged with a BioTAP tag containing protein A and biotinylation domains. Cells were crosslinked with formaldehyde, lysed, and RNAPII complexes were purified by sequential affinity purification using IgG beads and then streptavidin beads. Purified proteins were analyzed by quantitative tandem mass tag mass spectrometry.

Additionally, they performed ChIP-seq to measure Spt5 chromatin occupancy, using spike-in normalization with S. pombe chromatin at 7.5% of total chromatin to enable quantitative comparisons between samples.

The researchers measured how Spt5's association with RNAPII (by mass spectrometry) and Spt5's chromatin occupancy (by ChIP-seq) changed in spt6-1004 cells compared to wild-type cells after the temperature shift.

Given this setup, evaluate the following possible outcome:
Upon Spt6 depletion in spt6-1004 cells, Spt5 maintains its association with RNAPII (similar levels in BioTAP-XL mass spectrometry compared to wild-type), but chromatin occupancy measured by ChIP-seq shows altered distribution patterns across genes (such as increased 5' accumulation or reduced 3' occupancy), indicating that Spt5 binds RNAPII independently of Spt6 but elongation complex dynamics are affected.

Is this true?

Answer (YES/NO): NO